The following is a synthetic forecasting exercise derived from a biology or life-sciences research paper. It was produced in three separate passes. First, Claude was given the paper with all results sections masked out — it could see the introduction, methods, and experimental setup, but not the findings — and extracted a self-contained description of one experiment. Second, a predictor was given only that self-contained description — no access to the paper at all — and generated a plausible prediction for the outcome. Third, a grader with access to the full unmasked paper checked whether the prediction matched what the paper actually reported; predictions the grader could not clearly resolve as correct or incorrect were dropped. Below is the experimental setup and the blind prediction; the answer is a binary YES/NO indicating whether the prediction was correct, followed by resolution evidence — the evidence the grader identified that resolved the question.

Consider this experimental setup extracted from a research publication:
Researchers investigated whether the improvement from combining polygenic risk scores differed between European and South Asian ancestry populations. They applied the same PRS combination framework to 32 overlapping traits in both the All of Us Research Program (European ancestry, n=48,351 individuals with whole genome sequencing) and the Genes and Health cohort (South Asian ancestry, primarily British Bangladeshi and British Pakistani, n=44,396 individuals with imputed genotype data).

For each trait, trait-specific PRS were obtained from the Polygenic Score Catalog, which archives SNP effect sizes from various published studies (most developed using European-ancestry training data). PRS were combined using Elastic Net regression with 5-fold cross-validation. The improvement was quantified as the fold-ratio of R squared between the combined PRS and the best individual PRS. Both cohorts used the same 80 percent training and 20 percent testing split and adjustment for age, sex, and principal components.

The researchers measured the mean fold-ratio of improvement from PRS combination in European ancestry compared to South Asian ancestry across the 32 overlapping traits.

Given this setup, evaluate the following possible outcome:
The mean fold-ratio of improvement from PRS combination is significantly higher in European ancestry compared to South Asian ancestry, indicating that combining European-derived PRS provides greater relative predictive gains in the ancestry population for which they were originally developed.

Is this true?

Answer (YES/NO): NO